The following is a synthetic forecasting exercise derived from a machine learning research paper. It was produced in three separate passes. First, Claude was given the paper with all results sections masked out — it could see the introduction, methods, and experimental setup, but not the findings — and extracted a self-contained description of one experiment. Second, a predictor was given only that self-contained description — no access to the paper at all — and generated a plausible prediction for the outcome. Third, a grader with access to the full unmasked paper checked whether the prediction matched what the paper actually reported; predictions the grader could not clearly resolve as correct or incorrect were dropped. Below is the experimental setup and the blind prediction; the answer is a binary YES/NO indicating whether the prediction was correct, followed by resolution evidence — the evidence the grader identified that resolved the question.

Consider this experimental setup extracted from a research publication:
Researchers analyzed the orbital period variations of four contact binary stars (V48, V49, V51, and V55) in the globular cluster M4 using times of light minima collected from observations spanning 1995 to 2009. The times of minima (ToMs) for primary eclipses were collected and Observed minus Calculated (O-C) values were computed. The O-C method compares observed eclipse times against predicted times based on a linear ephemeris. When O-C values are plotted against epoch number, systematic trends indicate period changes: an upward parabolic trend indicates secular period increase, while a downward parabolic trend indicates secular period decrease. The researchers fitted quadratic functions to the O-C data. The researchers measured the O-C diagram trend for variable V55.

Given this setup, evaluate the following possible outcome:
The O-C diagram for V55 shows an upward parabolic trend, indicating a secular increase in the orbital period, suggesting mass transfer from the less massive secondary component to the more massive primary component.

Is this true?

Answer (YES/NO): NO